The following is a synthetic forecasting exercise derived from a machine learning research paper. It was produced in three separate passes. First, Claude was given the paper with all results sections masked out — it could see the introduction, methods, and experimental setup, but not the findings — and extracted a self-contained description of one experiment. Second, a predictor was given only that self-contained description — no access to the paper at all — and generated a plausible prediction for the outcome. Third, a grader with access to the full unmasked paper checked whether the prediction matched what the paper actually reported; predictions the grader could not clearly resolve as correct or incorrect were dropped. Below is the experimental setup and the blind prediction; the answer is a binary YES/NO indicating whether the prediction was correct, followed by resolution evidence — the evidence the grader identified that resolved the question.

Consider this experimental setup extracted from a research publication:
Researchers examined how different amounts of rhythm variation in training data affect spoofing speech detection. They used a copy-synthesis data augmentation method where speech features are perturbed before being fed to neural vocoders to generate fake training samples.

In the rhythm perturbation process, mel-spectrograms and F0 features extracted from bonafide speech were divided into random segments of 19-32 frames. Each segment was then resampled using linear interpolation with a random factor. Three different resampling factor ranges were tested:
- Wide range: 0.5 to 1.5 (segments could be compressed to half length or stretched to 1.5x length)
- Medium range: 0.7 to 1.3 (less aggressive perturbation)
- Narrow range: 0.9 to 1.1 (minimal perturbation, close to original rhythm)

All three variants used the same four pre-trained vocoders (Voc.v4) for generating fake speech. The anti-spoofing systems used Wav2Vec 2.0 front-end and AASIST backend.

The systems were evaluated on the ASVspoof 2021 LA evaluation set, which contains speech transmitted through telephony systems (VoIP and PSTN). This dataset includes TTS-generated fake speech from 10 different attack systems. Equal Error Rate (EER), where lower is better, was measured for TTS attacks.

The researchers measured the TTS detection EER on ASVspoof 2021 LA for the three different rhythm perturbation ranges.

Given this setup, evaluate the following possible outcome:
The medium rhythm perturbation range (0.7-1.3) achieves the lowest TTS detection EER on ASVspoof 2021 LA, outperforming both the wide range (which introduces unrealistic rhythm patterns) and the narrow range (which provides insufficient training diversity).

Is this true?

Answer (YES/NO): NO